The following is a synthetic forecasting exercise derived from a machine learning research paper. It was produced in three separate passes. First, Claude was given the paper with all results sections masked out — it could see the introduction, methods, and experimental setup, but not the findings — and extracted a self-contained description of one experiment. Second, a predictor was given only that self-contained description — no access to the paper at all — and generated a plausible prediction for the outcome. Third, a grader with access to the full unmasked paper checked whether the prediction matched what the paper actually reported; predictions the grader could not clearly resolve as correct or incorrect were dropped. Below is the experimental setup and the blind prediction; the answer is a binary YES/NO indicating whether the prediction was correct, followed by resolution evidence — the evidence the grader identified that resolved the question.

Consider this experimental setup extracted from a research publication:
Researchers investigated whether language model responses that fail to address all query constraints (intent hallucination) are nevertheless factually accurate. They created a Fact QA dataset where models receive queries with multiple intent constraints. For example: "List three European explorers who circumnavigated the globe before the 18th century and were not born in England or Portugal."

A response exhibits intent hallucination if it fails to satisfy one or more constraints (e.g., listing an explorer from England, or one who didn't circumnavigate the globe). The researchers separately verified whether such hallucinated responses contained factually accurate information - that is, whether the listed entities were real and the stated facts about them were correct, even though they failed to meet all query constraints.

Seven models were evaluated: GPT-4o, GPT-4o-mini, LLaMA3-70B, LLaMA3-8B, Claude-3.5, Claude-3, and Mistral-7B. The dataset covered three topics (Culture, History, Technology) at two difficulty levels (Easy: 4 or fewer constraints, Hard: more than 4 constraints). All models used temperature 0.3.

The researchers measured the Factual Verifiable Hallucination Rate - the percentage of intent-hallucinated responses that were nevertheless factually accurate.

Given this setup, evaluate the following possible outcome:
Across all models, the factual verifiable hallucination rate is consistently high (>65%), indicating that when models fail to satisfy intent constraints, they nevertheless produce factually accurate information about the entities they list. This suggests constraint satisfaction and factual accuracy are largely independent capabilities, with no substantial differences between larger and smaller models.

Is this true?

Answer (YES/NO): NO